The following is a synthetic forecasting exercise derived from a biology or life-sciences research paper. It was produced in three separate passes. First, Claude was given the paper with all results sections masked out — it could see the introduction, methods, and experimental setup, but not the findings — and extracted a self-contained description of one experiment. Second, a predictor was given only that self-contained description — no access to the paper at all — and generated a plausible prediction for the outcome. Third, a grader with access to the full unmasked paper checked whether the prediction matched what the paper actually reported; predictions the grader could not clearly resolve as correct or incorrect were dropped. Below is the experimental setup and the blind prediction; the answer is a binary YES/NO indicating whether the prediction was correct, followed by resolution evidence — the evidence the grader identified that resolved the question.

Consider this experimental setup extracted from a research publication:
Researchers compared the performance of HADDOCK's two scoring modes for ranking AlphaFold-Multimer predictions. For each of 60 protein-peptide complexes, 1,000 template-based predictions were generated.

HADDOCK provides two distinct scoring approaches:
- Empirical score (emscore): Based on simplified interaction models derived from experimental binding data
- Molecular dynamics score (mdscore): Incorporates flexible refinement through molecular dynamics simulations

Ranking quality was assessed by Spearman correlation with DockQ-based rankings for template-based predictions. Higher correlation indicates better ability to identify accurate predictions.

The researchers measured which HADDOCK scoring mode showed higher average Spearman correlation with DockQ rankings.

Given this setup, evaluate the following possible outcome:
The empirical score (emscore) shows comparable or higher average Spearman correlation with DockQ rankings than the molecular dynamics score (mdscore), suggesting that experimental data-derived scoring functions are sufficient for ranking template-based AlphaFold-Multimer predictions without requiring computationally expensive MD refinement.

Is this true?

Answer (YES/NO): YES